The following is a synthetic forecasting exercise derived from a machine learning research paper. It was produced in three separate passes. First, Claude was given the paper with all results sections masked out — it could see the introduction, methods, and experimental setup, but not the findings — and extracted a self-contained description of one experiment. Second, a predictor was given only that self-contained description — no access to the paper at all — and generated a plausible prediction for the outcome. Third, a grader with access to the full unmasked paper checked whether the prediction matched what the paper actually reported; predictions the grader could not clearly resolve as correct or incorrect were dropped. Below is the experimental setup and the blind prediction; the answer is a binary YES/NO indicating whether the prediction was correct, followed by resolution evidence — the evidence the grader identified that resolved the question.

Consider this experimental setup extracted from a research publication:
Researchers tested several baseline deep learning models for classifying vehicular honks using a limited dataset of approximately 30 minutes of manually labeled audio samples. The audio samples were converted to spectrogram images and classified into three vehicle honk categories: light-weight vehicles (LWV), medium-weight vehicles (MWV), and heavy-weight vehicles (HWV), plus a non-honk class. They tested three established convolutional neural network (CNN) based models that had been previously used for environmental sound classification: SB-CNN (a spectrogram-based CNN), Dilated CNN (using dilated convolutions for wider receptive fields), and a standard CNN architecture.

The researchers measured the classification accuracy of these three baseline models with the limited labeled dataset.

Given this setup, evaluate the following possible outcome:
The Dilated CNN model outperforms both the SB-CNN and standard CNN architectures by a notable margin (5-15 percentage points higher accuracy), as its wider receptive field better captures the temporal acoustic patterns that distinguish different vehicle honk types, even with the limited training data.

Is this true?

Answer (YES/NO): NO